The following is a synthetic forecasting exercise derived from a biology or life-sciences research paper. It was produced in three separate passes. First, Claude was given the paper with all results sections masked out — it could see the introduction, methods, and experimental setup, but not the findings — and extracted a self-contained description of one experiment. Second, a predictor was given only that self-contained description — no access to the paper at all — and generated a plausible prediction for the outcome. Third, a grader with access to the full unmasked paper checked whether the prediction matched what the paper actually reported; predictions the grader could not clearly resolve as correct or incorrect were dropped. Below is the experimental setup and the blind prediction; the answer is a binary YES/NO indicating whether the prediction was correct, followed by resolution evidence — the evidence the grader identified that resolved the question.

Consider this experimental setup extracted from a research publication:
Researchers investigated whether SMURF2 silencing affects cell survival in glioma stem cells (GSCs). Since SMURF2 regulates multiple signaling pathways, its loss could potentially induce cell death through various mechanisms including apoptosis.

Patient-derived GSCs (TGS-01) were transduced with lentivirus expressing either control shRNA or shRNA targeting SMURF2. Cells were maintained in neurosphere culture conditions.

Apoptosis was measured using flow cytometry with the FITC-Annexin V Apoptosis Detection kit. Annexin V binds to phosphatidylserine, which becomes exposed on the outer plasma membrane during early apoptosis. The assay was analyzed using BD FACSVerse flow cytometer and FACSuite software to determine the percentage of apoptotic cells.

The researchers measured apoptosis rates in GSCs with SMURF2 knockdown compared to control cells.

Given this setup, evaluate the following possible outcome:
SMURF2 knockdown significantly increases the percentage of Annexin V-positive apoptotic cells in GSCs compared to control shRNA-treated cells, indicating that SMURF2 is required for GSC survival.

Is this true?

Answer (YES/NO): NO